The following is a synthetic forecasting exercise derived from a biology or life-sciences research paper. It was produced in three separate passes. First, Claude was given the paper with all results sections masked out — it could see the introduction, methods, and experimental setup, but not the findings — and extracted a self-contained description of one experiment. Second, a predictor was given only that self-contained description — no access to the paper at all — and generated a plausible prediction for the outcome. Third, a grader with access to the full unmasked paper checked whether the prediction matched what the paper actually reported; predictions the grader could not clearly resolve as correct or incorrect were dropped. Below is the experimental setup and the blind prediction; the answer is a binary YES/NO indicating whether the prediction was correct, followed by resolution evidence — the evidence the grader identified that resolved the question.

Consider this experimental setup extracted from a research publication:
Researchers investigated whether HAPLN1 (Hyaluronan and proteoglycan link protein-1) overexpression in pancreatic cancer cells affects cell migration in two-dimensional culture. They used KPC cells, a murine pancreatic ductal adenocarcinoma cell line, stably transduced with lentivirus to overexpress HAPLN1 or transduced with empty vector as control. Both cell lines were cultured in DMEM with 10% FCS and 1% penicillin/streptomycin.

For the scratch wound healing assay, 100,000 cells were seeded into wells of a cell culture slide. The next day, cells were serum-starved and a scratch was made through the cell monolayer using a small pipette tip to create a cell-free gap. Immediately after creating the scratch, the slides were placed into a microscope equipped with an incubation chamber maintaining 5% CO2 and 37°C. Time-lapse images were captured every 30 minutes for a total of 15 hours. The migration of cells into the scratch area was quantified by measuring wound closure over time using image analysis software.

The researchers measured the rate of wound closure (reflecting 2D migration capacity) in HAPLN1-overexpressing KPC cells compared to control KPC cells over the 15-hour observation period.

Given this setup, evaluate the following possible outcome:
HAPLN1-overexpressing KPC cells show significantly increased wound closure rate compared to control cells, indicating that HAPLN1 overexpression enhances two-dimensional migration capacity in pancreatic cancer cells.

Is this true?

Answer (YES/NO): YES